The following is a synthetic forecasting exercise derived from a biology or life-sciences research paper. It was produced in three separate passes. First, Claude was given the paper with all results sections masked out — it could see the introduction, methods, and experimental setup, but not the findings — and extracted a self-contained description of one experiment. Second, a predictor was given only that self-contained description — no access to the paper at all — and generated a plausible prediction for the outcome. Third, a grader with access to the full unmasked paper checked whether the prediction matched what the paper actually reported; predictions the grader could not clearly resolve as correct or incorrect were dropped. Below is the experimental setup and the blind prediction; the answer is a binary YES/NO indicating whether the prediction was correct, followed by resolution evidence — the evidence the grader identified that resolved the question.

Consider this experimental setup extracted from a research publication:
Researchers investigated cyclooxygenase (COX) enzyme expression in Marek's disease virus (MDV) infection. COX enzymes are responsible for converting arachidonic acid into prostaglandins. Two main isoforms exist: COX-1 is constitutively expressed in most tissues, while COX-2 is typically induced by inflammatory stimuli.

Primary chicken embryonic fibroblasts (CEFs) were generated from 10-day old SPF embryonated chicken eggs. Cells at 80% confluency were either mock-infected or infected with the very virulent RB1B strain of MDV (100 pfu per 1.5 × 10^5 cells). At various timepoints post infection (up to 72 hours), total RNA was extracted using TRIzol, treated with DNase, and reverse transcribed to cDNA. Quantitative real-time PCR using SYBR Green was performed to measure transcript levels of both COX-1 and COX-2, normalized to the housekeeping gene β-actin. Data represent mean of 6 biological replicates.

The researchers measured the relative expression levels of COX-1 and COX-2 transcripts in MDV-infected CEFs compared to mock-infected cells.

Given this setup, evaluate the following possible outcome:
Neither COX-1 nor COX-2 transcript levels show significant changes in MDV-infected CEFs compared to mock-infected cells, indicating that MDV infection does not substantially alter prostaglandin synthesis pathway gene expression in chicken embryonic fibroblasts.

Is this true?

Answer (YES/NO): NO